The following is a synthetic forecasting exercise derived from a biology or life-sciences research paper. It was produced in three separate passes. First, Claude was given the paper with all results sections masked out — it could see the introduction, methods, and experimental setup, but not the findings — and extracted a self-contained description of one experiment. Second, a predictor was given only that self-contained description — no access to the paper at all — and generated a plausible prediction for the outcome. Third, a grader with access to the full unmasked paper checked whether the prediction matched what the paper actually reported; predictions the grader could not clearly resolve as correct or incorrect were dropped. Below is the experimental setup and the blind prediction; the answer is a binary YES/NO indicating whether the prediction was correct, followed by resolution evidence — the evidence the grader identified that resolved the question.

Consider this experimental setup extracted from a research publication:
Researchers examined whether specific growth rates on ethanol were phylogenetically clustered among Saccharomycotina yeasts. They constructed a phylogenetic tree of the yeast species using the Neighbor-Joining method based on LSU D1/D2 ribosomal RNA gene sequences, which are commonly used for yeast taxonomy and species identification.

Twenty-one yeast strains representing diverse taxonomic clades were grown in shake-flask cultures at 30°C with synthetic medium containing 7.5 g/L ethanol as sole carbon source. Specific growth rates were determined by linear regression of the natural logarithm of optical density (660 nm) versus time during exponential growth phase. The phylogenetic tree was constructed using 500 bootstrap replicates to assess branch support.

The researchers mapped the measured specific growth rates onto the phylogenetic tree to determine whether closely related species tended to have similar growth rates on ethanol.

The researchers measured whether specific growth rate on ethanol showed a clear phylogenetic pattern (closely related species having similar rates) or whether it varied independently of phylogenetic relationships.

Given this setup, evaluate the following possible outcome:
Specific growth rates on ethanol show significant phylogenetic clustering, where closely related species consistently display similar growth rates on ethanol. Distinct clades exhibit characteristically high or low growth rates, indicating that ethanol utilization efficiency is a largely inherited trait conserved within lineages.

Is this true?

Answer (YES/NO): NO